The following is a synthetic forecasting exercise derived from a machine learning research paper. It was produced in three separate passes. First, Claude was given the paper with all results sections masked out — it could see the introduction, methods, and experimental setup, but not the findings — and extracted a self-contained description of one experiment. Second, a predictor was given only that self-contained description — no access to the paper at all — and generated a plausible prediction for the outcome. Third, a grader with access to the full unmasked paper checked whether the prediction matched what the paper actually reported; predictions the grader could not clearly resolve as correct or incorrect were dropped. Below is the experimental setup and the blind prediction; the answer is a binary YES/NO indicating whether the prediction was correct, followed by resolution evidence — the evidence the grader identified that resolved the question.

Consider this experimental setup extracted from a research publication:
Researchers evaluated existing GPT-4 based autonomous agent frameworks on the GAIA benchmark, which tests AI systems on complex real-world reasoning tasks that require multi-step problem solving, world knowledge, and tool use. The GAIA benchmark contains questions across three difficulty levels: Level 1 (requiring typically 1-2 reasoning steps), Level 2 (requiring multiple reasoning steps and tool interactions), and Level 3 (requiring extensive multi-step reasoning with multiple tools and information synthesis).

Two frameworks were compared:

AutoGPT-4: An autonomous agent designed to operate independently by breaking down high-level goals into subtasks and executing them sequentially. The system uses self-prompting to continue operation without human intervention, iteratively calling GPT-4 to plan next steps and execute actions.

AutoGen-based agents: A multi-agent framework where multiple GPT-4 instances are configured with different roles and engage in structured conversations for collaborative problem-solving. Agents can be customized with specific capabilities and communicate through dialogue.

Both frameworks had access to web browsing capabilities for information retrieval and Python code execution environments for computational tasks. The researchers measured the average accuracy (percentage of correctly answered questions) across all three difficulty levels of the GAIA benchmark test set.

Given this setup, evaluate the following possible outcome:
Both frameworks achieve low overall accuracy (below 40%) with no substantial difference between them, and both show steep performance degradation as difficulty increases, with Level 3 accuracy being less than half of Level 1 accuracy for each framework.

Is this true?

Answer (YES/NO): NO